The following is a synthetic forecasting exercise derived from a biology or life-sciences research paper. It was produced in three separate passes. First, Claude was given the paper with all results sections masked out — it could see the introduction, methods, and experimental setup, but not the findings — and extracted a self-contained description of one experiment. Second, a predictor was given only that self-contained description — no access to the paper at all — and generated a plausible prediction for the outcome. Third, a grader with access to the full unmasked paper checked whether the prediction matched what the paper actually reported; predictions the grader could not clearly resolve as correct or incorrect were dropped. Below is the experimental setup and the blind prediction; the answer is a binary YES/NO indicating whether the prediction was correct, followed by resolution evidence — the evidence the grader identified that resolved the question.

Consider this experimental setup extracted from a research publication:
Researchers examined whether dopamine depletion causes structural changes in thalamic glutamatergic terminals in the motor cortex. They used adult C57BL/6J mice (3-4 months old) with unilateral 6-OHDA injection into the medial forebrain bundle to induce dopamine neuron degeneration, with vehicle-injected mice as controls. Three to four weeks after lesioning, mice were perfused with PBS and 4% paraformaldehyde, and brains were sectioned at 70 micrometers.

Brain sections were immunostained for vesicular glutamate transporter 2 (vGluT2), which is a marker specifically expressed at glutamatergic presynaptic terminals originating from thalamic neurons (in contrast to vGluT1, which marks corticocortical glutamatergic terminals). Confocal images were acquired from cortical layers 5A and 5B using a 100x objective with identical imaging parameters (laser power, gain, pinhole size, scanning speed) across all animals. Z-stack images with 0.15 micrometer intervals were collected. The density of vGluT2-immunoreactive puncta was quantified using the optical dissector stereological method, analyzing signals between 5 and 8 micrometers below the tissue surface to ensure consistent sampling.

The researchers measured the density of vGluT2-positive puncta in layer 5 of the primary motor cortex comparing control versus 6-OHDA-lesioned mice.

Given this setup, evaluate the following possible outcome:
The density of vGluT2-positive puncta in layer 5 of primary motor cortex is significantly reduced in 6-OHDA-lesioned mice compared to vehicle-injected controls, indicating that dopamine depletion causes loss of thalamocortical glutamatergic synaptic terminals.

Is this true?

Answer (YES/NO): YES